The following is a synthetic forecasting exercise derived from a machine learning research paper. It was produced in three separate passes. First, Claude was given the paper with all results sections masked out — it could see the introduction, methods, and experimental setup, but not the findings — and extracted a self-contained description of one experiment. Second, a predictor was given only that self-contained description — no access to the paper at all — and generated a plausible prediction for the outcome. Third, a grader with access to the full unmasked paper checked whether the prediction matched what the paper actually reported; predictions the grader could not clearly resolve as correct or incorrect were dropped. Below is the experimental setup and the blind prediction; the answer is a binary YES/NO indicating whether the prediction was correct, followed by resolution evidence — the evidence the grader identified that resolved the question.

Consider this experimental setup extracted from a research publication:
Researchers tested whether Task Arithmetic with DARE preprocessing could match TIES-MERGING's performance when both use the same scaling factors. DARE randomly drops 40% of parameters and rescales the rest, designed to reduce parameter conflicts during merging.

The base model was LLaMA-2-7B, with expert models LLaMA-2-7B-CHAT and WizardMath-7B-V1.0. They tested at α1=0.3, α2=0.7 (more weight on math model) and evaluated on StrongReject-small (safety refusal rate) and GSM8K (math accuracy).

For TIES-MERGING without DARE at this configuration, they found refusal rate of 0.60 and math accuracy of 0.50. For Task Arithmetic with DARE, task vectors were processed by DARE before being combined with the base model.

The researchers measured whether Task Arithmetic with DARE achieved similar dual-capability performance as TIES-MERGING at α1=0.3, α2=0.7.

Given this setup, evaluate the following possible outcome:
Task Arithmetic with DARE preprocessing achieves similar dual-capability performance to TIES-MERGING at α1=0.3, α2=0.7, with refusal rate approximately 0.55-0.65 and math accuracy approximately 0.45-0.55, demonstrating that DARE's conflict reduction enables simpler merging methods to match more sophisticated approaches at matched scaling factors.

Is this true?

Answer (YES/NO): NO